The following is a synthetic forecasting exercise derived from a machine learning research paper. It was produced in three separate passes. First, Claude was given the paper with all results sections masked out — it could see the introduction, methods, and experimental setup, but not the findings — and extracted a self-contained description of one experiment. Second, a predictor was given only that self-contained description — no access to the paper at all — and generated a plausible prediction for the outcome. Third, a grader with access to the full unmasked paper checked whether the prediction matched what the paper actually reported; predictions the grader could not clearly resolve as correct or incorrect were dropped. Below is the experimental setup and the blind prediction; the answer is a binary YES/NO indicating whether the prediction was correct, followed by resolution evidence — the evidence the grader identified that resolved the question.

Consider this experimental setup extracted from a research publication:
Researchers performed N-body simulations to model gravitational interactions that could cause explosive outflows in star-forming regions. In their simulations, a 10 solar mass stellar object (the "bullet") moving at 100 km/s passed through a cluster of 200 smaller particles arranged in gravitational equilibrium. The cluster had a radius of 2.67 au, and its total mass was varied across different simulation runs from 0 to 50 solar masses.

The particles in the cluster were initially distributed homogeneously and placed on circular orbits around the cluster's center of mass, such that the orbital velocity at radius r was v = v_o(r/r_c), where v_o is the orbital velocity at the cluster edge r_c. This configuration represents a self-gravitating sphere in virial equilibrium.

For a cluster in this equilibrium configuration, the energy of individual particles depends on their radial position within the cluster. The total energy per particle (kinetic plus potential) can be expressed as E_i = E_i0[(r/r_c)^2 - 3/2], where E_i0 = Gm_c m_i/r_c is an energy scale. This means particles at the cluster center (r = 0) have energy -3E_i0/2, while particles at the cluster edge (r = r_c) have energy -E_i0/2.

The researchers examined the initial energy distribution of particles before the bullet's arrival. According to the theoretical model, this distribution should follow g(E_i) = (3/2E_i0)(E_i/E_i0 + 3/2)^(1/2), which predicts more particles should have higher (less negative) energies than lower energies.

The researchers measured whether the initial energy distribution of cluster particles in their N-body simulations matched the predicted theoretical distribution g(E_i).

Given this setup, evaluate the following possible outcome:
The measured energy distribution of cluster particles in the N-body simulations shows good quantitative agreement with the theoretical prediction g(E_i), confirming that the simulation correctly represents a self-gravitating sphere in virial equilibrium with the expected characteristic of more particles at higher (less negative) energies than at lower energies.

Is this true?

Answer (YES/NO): YES